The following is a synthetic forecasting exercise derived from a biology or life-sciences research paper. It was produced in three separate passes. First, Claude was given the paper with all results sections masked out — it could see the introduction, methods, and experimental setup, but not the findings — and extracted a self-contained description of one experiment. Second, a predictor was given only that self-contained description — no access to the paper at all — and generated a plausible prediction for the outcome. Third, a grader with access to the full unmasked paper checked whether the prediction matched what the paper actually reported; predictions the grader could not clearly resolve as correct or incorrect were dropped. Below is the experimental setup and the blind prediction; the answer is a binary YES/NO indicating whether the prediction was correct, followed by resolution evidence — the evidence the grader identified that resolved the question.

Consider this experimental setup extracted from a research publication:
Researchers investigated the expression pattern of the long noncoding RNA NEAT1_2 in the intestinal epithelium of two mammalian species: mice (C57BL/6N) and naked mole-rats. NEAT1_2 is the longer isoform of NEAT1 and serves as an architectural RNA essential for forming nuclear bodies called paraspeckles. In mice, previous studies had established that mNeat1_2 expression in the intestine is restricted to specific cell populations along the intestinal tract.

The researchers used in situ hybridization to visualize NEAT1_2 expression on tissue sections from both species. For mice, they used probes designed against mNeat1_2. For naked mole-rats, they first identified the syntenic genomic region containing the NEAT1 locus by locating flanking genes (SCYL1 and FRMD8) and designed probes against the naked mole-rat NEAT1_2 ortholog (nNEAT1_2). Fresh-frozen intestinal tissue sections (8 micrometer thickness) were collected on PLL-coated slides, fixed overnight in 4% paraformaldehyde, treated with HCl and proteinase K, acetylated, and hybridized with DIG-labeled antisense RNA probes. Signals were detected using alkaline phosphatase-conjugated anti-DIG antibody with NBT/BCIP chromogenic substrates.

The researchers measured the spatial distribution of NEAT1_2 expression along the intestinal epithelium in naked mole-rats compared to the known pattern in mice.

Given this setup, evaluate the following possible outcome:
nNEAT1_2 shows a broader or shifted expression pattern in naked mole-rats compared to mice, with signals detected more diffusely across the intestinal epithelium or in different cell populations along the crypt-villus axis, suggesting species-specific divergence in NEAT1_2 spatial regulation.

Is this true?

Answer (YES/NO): YES